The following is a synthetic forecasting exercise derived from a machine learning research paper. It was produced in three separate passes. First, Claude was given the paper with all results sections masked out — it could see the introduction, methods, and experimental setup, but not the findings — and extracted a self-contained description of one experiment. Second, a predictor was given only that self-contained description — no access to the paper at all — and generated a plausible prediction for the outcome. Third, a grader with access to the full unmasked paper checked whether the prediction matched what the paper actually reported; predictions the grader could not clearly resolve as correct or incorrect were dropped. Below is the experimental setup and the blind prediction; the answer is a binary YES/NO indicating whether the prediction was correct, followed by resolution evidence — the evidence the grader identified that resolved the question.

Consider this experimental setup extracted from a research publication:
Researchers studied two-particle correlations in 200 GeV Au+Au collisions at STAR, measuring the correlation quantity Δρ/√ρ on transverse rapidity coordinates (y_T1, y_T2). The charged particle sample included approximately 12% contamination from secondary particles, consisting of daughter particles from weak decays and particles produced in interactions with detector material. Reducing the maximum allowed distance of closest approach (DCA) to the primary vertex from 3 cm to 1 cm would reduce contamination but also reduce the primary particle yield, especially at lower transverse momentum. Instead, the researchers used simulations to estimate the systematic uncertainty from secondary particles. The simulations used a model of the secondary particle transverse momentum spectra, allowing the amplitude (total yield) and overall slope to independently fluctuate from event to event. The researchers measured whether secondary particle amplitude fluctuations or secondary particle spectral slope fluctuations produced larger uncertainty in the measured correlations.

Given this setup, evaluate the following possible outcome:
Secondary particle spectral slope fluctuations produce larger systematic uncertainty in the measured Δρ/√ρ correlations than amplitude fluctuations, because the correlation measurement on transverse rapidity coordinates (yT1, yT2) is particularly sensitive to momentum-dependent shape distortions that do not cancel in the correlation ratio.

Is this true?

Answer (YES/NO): NO